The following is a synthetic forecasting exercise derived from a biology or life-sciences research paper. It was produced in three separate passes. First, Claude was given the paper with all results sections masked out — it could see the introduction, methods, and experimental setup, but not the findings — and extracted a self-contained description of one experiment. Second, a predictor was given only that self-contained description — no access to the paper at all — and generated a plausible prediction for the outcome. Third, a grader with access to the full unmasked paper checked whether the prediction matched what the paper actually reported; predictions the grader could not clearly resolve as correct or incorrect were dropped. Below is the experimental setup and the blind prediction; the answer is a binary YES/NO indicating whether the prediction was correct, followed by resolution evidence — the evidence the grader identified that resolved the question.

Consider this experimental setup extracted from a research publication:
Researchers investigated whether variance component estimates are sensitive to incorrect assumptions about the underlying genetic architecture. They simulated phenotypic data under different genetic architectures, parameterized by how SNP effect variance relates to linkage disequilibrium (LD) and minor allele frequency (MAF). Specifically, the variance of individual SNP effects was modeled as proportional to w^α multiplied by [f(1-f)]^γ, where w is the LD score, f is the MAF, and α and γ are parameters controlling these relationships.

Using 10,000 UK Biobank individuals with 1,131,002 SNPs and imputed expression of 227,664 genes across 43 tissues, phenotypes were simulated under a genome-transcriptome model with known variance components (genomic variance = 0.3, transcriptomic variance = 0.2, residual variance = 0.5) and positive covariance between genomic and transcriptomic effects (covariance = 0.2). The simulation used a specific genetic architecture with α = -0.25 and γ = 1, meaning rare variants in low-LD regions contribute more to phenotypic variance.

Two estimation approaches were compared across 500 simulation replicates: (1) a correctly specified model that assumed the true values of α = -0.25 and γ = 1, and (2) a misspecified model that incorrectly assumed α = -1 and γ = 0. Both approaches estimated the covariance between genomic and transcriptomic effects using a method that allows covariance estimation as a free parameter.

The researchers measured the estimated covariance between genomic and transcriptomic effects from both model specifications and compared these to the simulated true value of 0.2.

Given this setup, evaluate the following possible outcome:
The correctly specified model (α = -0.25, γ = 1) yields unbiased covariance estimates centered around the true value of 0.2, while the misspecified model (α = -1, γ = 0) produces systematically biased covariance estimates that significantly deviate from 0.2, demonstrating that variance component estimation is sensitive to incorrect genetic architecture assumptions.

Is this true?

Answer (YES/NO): NO